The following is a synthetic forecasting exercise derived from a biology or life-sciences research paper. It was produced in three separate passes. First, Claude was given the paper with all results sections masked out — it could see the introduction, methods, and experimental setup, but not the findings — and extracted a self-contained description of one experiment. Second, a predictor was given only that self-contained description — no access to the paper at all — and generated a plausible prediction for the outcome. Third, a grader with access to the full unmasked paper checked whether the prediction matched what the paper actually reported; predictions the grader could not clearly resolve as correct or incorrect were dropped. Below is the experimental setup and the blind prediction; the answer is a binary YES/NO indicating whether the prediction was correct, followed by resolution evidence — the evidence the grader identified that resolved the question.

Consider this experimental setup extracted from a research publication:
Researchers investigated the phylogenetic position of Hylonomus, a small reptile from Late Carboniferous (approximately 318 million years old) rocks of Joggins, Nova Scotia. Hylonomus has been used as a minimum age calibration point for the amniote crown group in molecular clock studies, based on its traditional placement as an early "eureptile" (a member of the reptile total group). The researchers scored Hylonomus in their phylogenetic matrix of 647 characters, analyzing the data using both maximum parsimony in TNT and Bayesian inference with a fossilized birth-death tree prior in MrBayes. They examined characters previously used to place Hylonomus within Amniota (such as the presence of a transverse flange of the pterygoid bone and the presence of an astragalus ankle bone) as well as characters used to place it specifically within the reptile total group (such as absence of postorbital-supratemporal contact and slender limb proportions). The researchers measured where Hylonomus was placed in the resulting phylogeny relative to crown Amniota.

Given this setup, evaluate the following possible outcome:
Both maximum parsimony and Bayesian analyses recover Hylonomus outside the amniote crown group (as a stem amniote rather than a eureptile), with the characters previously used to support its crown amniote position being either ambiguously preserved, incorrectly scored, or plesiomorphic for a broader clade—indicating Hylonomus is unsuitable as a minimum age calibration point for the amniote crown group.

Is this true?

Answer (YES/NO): YES